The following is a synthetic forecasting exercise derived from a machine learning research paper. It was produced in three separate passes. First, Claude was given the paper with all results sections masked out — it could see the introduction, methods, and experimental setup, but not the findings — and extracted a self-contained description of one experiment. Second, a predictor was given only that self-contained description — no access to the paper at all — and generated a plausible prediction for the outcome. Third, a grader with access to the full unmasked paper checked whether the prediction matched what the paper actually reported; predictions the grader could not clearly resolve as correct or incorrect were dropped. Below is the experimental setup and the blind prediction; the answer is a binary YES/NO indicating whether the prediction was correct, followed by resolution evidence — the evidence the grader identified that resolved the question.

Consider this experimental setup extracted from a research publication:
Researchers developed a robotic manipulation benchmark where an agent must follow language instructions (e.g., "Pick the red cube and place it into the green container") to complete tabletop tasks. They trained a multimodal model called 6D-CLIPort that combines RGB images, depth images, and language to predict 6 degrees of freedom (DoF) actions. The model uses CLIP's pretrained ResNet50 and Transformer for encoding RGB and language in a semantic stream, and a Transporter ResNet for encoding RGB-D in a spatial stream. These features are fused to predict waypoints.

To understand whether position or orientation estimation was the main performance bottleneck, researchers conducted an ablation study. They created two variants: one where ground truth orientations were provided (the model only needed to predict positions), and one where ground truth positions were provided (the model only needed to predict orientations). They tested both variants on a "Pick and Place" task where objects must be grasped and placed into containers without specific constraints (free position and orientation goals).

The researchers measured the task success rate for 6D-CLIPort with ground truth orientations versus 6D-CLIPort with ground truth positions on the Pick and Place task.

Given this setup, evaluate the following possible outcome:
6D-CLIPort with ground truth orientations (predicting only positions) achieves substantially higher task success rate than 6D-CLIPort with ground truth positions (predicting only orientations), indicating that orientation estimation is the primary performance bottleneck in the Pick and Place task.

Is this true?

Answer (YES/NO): NO